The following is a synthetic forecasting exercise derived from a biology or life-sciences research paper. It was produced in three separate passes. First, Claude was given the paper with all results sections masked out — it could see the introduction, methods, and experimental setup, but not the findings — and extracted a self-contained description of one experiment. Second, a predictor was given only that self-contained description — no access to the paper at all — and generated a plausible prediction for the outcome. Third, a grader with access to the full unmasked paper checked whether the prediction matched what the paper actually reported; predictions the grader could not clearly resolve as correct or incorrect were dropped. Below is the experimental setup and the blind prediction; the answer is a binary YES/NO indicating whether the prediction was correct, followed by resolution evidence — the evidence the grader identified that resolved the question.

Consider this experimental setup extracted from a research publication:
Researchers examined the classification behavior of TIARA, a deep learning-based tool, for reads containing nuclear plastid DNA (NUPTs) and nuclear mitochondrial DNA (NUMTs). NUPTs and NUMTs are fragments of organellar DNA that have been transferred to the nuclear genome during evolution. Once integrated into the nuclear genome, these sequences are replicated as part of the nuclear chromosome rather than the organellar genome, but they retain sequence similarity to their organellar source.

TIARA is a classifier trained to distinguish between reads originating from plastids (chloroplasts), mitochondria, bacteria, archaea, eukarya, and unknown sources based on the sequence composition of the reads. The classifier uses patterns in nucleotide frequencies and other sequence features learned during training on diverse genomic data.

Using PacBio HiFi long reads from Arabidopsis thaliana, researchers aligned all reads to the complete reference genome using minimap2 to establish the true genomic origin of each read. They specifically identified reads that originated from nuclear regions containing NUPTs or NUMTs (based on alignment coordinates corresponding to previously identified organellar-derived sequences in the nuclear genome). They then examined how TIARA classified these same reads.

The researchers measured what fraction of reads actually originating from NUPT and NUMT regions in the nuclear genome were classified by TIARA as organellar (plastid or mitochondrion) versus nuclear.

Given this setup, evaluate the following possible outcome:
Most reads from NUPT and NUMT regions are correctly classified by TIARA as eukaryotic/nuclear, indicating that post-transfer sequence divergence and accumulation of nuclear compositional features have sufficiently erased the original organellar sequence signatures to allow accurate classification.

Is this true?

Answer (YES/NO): NO